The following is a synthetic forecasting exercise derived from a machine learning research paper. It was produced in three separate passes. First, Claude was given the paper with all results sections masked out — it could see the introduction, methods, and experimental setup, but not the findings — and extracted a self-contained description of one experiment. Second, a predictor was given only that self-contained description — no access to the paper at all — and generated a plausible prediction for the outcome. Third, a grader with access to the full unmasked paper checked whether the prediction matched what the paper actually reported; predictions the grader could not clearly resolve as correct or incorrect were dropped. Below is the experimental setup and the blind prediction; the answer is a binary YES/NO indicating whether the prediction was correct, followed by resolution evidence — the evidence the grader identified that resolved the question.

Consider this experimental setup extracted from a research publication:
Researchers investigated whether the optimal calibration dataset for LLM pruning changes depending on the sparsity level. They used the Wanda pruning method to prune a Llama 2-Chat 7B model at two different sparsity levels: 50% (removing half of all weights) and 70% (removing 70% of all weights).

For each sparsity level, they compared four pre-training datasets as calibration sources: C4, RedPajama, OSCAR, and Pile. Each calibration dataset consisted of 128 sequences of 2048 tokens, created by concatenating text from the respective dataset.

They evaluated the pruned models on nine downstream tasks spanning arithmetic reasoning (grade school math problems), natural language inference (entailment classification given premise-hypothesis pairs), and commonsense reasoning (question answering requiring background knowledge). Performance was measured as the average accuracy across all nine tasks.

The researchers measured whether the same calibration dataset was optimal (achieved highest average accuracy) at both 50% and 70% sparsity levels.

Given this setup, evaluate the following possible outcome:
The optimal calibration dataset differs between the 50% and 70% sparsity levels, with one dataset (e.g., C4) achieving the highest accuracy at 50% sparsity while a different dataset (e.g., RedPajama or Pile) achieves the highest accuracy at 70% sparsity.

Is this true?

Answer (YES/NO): NO